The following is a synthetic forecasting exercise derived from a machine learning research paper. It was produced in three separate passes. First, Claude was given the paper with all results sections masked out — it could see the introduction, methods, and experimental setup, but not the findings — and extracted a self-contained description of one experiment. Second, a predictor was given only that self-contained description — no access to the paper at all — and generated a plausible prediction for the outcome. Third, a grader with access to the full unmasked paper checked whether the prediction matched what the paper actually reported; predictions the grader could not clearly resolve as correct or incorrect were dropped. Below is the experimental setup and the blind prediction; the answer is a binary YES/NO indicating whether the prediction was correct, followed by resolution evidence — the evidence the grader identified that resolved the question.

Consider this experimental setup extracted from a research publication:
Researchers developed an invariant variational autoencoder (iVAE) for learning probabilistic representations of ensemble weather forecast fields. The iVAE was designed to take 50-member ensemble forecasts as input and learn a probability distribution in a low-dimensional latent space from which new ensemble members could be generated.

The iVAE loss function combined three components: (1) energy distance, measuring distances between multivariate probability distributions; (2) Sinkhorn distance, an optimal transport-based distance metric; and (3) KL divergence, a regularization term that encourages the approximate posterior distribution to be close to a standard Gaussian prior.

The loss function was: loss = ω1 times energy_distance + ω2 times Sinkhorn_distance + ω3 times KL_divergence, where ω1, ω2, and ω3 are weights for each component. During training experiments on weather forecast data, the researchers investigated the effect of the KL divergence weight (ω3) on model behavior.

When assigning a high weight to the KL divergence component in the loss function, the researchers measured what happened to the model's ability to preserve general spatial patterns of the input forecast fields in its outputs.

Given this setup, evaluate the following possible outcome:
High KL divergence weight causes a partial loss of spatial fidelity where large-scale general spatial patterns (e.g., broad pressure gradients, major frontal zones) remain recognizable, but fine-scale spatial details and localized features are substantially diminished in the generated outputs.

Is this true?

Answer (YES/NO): NO